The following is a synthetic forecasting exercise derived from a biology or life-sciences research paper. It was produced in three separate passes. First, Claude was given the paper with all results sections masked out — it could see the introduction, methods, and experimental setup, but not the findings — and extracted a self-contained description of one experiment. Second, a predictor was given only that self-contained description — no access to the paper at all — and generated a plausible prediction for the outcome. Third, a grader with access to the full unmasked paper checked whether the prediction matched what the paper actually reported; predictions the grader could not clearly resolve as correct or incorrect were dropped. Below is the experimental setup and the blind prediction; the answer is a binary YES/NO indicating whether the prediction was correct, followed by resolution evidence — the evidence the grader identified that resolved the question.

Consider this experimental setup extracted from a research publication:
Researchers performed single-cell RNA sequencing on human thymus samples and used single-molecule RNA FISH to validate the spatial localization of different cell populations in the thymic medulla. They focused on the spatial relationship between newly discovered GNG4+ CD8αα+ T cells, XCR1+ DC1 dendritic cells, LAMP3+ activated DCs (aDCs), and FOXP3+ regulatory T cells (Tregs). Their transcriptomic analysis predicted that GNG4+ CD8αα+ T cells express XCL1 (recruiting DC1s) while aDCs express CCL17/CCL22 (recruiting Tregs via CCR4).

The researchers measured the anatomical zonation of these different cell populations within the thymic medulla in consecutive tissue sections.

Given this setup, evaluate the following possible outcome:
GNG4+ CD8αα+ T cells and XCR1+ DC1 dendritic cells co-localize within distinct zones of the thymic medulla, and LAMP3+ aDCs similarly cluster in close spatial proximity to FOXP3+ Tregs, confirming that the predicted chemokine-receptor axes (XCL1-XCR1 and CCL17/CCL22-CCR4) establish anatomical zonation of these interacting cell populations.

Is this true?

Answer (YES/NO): YES